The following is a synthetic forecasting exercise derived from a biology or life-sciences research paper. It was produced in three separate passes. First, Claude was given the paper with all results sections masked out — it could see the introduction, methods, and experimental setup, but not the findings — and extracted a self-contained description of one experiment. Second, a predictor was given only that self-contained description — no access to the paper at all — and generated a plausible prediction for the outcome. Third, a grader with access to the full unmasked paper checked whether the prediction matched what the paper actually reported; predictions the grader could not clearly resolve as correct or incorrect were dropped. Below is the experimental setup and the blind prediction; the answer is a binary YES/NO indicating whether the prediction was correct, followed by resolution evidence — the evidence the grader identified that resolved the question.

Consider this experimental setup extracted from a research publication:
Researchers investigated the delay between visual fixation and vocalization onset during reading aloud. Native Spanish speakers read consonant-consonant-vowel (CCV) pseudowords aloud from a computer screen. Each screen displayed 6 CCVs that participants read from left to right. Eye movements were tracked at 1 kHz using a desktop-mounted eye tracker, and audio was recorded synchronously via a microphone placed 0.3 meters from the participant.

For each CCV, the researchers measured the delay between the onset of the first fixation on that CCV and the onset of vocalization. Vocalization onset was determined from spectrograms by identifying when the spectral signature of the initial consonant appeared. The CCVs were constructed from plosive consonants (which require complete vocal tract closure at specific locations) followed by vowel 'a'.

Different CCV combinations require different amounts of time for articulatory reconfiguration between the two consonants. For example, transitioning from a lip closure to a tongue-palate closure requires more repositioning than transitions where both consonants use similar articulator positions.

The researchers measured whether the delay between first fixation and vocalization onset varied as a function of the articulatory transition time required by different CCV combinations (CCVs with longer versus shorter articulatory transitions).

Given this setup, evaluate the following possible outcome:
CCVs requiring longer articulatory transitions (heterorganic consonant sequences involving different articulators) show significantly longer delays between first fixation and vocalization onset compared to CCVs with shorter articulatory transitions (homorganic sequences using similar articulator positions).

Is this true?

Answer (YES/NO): YES